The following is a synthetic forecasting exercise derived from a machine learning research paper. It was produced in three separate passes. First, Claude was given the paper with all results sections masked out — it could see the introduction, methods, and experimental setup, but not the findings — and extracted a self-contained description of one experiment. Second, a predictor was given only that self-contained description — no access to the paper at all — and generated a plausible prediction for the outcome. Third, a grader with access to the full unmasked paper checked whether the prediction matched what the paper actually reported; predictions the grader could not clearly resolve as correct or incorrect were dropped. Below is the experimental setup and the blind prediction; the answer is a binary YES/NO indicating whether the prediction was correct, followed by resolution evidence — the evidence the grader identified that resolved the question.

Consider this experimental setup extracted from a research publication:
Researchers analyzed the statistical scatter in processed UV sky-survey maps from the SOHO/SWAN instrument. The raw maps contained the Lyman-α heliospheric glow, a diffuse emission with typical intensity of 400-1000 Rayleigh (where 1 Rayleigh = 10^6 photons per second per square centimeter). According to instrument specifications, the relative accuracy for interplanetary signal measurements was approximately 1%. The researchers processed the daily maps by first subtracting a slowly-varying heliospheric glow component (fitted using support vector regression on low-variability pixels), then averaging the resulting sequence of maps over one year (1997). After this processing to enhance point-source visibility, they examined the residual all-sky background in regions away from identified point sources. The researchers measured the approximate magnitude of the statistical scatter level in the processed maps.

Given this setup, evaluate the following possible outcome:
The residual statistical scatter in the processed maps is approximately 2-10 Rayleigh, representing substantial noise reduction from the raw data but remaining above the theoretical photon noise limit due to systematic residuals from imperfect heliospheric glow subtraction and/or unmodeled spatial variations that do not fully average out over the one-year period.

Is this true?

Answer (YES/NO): YES